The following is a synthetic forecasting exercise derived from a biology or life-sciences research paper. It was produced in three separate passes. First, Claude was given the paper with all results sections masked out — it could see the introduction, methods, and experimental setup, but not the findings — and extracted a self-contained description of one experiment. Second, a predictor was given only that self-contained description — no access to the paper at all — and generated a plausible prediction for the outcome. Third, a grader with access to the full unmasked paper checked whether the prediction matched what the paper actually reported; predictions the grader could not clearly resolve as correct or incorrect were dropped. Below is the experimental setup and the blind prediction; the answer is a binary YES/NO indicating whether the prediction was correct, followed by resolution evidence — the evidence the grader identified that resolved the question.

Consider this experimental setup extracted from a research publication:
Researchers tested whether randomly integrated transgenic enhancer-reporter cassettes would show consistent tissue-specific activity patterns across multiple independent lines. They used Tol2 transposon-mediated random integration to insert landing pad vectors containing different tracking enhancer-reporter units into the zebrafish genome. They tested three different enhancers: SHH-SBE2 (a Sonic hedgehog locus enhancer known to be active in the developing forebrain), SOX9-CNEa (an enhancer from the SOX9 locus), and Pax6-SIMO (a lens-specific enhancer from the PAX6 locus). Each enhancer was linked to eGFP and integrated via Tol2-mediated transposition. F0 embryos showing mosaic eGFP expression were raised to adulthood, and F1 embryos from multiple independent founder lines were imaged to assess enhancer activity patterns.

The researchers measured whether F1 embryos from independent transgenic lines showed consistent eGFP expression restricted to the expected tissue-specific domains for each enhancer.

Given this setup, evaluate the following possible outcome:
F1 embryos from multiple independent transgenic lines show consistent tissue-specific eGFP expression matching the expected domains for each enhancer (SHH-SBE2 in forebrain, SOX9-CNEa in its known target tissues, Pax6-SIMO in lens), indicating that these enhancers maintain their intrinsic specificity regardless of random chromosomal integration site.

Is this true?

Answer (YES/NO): NO